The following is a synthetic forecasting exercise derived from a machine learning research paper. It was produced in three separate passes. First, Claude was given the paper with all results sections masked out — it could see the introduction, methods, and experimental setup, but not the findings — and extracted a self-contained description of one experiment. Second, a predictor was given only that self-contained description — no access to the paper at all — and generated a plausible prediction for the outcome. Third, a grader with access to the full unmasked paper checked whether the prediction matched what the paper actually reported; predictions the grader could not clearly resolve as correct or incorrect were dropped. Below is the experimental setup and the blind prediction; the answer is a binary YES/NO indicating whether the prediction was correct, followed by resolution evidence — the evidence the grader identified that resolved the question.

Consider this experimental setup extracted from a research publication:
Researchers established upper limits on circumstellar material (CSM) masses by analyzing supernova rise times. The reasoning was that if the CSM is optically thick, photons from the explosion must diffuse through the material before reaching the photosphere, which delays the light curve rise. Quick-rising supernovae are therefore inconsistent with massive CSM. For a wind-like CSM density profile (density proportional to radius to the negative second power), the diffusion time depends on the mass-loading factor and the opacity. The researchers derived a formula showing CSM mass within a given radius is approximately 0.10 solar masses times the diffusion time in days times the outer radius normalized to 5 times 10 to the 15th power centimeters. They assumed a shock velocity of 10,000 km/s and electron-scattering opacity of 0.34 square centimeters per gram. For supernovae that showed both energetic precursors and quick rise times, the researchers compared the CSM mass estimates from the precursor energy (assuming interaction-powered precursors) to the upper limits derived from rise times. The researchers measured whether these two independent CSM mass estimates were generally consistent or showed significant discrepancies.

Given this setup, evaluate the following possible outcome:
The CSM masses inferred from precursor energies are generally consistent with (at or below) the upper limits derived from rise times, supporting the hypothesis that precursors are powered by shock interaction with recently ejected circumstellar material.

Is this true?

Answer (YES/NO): NO